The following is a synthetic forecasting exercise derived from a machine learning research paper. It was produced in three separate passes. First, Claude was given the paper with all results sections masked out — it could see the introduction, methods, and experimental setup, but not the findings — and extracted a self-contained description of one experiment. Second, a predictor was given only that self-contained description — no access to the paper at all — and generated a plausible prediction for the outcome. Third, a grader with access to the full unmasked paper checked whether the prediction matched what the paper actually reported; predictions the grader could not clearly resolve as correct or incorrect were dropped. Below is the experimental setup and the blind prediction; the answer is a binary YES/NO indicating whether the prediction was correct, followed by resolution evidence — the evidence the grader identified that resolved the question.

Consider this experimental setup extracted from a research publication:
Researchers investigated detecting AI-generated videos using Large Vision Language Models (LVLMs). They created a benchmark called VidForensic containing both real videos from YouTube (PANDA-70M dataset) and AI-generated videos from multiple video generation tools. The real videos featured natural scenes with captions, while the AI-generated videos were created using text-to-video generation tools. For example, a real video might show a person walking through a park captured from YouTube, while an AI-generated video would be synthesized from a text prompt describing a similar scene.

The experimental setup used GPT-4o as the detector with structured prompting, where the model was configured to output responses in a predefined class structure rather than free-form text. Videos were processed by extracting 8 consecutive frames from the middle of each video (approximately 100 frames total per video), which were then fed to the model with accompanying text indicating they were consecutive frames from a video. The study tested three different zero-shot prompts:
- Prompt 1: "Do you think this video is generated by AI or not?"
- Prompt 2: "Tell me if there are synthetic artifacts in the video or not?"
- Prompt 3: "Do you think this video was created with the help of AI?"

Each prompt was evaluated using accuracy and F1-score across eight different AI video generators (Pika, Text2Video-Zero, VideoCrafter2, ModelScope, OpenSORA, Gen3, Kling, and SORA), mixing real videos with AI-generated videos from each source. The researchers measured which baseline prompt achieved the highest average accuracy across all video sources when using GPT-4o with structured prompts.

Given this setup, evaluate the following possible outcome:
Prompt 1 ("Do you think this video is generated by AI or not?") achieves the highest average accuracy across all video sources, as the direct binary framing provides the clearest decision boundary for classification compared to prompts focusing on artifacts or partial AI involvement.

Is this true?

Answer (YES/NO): YES